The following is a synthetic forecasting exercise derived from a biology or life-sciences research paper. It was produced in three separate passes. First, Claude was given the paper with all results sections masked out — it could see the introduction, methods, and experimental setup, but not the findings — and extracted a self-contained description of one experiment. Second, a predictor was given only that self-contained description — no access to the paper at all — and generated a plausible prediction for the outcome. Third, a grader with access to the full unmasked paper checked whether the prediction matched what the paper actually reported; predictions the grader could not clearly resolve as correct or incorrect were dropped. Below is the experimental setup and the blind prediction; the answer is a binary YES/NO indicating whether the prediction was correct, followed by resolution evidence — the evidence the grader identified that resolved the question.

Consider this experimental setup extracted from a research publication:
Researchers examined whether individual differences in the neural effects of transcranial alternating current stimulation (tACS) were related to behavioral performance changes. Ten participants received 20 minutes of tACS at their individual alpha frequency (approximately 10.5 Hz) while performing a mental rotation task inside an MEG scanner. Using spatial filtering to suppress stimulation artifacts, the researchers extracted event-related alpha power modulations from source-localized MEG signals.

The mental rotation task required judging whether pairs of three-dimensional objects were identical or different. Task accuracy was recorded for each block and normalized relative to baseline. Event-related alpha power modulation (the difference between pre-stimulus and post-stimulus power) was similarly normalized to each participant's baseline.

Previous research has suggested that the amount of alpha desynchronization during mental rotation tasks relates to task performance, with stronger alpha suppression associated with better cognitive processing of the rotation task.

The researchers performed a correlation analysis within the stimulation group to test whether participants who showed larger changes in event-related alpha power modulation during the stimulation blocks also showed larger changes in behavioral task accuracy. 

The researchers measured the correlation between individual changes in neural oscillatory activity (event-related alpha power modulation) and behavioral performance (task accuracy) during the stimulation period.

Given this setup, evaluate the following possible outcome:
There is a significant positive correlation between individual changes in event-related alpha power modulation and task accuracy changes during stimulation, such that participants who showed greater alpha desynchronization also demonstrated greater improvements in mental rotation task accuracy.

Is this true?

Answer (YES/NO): NO